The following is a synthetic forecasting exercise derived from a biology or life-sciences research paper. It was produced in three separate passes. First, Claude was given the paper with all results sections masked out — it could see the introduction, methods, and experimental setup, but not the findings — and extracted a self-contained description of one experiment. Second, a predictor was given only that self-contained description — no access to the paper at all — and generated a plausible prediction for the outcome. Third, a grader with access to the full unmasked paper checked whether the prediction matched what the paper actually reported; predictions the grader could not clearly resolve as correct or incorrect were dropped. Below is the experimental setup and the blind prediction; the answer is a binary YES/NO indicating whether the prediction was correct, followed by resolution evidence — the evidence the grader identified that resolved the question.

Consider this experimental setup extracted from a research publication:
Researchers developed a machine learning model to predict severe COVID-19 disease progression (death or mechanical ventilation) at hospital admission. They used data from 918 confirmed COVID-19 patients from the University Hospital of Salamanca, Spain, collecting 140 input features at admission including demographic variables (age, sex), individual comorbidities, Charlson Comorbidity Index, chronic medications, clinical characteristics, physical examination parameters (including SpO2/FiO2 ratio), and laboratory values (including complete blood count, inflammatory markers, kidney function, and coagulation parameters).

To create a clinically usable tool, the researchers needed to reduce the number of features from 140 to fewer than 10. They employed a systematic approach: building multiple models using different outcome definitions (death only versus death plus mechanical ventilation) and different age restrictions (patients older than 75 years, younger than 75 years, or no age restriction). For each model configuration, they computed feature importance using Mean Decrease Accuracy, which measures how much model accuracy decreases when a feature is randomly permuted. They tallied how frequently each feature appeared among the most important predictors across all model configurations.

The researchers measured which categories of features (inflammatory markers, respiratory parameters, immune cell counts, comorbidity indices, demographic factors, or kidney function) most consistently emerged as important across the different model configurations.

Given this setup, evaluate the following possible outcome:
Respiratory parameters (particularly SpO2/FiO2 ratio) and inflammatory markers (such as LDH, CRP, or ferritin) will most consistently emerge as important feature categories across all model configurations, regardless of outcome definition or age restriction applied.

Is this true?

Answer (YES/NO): YES